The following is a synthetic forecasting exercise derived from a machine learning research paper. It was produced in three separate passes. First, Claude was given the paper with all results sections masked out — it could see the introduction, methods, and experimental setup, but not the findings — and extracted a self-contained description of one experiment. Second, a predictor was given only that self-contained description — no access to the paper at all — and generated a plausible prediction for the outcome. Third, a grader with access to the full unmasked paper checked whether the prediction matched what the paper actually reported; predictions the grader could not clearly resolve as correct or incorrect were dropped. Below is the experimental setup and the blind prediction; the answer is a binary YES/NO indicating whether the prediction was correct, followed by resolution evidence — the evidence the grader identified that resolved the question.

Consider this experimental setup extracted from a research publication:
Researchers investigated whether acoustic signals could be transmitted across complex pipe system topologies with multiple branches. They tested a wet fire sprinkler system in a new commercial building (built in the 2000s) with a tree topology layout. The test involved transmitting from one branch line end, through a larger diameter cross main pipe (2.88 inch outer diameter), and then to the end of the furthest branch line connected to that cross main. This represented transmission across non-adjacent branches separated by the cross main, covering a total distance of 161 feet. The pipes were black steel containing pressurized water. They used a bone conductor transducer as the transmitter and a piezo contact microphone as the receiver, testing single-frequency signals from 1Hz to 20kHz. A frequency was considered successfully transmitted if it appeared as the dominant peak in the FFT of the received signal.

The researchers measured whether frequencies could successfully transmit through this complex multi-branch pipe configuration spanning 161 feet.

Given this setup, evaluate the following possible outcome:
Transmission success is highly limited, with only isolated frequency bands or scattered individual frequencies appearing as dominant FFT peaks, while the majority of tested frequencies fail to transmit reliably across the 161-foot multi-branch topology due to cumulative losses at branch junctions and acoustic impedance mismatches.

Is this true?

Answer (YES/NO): NO